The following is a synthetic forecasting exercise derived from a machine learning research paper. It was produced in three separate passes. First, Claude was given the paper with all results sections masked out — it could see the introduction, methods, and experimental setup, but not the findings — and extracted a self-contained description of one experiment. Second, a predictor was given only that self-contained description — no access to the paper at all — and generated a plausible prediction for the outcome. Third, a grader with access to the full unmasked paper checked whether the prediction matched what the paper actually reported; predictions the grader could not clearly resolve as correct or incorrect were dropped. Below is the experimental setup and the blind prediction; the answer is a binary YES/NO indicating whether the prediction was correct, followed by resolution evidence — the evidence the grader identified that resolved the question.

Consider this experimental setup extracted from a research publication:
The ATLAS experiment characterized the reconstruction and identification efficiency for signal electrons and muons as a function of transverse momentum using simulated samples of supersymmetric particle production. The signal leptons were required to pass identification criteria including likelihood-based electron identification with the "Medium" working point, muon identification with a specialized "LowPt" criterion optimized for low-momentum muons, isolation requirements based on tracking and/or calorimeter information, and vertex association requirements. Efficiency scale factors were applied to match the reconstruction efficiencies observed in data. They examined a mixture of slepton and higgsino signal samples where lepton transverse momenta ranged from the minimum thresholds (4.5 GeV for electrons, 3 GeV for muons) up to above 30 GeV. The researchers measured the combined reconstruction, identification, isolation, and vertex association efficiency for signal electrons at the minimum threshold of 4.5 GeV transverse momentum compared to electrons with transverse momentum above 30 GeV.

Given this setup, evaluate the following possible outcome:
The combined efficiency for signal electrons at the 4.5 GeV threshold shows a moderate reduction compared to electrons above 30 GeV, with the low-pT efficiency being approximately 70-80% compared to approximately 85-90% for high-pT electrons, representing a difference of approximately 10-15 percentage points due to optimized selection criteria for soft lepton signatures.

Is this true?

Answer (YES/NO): NO